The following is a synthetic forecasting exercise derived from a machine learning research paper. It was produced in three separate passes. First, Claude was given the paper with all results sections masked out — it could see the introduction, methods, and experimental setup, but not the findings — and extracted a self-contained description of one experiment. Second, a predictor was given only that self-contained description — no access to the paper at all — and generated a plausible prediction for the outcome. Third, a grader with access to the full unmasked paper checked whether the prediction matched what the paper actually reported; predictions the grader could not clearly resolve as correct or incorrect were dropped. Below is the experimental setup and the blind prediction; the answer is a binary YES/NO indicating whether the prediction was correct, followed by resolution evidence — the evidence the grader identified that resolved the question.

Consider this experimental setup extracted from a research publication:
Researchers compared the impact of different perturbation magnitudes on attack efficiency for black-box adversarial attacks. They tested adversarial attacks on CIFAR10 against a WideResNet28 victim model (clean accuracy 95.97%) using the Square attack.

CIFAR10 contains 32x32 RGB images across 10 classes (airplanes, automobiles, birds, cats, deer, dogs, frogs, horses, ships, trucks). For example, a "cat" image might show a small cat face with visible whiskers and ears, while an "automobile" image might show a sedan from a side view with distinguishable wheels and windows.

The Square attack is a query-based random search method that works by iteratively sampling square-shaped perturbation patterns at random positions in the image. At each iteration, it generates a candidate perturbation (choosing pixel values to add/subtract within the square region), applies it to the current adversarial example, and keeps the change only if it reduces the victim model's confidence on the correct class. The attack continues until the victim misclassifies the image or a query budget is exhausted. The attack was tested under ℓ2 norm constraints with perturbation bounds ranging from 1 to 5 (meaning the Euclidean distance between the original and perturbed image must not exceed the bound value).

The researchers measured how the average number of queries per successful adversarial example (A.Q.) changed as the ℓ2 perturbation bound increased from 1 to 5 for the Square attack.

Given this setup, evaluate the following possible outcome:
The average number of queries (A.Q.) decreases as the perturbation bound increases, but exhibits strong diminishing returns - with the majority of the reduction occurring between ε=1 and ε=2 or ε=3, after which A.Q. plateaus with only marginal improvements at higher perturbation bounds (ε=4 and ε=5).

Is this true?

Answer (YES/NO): NO